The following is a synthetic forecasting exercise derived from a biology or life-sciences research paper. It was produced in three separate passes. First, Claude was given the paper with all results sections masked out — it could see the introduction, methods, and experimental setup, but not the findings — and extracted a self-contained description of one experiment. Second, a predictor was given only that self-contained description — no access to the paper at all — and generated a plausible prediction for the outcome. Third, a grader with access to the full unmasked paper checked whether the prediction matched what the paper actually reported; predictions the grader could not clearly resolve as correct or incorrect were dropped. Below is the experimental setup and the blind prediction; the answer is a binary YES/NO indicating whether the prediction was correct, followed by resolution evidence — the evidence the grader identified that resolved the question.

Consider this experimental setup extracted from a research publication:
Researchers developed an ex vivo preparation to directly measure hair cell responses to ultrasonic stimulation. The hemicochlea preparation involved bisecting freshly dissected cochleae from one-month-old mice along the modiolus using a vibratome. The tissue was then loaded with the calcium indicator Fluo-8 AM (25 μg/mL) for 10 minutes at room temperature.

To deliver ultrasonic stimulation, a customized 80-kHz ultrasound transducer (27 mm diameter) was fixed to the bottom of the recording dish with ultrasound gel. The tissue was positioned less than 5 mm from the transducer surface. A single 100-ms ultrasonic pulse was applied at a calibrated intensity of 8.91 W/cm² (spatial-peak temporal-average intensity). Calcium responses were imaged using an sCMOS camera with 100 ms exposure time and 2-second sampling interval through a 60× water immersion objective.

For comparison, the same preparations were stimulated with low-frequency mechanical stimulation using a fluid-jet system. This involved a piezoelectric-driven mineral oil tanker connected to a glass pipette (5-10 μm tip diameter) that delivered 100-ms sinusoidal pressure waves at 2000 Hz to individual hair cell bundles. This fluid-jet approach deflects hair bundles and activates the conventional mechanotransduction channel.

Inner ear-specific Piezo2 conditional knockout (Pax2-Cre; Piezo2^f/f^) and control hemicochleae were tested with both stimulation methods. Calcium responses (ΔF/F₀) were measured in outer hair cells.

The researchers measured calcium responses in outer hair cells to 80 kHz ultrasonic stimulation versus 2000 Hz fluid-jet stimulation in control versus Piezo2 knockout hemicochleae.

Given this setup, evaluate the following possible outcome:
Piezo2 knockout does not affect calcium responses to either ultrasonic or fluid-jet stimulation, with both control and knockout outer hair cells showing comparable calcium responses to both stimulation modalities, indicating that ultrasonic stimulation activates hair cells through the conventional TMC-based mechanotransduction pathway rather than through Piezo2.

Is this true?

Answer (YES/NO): NO